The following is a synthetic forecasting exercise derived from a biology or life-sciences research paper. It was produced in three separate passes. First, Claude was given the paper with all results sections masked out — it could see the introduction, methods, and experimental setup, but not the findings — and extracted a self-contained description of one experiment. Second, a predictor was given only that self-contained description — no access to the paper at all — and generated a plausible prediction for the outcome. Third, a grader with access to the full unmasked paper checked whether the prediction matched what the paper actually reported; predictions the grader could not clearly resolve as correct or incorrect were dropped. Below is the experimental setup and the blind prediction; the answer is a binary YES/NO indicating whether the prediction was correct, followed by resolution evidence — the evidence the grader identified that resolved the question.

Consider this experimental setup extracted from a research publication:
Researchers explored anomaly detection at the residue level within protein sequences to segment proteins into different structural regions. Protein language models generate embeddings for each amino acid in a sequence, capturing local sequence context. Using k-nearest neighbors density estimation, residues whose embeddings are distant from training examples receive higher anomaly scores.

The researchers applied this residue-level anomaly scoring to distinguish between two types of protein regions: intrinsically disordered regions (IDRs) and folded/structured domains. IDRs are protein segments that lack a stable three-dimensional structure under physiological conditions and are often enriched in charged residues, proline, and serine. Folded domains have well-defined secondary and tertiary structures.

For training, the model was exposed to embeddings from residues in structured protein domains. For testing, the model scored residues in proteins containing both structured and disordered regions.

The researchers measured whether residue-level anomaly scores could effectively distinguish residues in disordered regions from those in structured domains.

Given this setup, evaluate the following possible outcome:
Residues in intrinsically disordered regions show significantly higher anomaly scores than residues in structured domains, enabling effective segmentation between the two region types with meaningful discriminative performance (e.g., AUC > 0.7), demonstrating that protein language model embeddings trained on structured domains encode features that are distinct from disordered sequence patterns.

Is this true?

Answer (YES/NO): NO